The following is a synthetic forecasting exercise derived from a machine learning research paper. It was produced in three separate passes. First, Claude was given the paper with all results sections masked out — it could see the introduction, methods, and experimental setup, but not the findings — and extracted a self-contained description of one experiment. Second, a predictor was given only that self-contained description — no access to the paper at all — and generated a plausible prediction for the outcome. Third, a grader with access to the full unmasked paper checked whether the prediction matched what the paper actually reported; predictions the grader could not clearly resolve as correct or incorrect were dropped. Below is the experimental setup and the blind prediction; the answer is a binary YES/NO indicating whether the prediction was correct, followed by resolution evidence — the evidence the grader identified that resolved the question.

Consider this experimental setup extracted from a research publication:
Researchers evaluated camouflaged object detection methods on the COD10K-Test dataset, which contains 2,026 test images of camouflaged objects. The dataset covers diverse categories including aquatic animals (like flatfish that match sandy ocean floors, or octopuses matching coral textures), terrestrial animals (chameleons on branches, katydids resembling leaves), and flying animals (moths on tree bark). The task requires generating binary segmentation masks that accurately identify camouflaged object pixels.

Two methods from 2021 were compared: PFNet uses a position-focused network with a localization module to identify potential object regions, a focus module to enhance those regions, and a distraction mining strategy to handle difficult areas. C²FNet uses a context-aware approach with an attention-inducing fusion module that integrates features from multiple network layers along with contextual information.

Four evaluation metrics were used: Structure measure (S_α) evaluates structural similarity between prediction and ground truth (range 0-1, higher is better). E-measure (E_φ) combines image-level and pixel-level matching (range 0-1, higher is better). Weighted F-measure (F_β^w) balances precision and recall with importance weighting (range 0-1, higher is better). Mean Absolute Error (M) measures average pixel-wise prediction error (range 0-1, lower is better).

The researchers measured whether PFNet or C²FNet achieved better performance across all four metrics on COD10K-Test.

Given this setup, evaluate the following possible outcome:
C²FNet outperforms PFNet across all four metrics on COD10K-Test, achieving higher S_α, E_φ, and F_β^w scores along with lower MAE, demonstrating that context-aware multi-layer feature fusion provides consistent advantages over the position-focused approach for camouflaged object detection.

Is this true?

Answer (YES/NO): YES